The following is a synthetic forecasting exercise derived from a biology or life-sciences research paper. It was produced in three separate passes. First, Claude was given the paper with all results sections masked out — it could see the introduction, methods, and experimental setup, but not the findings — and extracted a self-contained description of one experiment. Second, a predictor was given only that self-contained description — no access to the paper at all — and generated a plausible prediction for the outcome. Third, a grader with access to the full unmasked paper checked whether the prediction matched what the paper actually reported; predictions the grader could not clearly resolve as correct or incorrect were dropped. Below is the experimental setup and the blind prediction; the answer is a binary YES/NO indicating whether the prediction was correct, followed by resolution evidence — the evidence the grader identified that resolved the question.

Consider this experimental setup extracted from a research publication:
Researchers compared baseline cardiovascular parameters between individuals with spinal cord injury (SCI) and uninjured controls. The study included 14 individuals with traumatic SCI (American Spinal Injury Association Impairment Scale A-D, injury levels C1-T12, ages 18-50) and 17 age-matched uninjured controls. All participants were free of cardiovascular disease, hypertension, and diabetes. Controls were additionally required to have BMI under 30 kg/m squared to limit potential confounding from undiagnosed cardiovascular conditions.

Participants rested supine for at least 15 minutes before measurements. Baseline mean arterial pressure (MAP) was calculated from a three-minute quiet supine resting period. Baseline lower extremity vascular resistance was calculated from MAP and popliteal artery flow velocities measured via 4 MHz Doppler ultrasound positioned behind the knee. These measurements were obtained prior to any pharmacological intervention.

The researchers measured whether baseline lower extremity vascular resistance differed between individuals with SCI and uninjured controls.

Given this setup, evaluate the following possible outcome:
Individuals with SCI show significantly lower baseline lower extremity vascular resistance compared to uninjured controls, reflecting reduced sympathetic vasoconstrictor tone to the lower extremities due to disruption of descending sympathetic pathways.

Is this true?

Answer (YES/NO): YES